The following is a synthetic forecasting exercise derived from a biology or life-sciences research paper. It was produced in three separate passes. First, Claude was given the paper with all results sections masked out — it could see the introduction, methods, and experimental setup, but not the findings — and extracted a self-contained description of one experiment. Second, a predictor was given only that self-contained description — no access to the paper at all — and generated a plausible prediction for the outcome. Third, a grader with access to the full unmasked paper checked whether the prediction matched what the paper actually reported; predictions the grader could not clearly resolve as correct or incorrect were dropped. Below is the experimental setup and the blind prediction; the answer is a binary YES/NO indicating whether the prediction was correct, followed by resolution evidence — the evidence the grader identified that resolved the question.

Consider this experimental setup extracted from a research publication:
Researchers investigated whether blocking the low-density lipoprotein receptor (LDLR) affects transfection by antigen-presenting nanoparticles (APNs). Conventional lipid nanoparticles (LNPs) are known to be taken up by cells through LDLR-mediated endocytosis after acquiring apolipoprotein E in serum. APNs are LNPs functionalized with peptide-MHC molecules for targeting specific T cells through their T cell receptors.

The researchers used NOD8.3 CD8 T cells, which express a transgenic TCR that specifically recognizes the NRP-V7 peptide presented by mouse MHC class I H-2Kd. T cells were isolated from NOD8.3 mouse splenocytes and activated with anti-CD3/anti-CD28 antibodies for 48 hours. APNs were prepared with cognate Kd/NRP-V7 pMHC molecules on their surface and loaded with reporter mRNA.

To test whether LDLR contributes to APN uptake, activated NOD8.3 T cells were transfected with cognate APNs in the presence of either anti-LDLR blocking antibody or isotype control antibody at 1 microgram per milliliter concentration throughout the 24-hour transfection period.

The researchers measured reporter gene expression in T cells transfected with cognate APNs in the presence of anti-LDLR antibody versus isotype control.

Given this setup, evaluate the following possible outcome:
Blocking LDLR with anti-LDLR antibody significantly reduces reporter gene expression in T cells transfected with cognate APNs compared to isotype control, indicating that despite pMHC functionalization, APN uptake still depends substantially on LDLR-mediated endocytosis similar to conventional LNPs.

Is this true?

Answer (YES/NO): NO